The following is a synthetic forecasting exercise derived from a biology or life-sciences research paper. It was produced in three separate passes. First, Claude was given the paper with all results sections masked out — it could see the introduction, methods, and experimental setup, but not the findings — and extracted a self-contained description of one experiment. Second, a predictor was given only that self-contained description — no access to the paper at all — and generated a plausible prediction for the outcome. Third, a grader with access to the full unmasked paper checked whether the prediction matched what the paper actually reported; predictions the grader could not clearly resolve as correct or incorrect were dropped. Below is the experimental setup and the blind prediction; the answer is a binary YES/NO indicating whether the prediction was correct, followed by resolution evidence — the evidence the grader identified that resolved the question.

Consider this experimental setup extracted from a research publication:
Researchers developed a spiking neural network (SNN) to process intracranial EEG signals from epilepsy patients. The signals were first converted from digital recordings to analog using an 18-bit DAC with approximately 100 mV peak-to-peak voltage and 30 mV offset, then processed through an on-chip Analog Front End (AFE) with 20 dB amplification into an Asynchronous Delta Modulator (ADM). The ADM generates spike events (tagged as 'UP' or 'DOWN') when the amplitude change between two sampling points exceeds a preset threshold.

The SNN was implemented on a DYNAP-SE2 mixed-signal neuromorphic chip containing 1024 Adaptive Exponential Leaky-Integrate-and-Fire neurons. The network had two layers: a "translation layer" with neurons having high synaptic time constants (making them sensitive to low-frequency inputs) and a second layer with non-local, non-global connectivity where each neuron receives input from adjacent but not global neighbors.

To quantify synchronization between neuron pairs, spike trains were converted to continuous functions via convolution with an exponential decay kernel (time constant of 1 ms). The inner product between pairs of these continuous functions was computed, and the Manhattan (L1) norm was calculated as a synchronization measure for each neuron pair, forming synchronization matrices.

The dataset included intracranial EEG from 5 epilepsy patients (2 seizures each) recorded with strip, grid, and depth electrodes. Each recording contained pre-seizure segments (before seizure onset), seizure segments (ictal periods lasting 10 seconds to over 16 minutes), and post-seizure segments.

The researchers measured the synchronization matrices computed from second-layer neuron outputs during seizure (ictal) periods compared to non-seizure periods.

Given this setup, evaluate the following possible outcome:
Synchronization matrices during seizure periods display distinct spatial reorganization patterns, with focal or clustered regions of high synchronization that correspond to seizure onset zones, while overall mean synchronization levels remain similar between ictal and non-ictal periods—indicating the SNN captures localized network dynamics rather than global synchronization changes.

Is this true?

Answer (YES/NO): NO